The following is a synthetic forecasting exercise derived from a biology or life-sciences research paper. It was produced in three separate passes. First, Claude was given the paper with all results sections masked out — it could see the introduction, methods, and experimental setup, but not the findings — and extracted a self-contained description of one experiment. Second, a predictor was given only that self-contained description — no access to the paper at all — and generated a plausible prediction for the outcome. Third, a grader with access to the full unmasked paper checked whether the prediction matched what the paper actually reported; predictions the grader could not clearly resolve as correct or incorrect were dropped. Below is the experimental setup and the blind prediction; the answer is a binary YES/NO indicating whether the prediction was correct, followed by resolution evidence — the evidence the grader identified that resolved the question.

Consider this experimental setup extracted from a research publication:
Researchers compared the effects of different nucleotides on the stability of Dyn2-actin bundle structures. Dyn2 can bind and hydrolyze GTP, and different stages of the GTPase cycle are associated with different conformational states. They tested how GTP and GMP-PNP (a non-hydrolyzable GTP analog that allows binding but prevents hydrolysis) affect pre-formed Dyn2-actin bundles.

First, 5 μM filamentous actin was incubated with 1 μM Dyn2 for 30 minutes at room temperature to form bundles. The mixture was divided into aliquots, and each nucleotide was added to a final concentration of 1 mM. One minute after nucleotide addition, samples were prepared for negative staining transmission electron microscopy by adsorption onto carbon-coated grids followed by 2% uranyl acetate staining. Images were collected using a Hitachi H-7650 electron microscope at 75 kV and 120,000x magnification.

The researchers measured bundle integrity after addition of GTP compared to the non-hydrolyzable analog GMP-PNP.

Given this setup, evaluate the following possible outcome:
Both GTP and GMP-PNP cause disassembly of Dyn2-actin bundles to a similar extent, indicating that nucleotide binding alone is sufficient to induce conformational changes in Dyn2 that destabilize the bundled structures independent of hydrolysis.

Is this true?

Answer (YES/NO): NO